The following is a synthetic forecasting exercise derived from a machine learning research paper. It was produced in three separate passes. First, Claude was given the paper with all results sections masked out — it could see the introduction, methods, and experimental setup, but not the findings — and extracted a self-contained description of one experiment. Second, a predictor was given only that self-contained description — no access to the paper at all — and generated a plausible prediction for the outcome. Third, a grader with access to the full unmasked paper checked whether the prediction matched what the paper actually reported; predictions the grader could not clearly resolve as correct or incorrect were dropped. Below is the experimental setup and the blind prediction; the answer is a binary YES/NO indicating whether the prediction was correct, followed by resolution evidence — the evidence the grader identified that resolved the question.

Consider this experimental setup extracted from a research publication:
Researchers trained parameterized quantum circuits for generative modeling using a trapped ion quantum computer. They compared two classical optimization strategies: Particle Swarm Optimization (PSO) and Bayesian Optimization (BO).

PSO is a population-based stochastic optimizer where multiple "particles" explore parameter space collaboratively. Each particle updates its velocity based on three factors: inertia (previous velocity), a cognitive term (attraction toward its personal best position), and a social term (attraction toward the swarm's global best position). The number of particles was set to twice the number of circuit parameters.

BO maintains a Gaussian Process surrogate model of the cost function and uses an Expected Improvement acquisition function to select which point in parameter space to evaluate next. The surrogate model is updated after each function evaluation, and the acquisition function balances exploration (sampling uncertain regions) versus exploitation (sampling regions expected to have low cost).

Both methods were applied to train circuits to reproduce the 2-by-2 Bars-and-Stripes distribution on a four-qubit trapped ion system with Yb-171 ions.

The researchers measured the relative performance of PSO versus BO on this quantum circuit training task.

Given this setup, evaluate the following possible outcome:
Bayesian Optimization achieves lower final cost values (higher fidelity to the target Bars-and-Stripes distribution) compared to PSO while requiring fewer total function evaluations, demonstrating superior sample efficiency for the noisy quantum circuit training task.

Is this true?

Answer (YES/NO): YES